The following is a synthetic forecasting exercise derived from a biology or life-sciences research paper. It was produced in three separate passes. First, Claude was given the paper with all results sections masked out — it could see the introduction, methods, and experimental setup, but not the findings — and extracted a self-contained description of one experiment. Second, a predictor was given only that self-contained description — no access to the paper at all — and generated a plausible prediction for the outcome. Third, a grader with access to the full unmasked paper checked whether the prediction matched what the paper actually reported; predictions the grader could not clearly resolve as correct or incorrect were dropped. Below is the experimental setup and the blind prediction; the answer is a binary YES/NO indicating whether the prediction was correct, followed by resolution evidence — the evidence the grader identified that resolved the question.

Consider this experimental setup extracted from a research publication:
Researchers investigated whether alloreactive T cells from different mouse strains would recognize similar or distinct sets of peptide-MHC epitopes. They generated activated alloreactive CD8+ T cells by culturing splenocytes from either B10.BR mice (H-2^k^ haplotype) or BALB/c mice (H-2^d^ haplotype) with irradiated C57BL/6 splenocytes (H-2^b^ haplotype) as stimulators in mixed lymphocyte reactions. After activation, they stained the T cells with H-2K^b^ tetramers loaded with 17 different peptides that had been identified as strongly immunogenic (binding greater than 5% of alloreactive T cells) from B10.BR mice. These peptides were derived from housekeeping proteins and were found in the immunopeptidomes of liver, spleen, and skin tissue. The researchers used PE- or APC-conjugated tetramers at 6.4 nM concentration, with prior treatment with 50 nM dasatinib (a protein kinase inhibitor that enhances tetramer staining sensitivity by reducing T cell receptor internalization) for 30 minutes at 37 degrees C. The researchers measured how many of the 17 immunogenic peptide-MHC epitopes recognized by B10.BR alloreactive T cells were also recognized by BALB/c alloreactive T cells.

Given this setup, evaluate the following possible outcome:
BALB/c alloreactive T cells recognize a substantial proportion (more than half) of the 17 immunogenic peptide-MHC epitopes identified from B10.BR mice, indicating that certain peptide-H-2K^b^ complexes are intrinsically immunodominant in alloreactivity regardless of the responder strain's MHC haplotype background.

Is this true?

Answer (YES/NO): YES